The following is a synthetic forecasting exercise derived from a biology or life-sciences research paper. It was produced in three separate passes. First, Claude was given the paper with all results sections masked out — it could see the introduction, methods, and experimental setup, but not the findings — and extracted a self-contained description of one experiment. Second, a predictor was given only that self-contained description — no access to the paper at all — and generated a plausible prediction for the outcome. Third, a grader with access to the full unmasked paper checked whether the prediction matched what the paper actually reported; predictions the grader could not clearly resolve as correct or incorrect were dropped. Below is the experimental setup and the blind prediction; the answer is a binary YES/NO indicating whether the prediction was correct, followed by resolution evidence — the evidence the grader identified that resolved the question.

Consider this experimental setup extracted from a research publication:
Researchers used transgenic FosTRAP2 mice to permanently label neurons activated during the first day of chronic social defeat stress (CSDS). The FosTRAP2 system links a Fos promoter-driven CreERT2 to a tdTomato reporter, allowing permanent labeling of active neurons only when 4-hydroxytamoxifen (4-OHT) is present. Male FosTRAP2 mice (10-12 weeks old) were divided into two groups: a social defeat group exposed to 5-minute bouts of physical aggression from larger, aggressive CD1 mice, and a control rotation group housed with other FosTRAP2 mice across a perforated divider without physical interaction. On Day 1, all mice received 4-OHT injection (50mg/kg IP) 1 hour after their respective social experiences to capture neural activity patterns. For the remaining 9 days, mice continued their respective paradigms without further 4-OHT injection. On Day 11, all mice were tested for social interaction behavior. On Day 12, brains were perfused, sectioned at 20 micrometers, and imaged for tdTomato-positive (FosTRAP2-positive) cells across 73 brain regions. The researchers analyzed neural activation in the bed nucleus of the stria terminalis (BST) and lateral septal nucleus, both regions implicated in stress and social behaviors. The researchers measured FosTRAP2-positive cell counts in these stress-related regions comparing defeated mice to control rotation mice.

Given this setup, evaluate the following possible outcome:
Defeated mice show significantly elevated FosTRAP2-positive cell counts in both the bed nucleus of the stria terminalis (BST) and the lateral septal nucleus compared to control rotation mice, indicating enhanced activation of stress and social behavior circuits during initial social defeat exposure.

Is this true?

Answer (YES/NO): YES